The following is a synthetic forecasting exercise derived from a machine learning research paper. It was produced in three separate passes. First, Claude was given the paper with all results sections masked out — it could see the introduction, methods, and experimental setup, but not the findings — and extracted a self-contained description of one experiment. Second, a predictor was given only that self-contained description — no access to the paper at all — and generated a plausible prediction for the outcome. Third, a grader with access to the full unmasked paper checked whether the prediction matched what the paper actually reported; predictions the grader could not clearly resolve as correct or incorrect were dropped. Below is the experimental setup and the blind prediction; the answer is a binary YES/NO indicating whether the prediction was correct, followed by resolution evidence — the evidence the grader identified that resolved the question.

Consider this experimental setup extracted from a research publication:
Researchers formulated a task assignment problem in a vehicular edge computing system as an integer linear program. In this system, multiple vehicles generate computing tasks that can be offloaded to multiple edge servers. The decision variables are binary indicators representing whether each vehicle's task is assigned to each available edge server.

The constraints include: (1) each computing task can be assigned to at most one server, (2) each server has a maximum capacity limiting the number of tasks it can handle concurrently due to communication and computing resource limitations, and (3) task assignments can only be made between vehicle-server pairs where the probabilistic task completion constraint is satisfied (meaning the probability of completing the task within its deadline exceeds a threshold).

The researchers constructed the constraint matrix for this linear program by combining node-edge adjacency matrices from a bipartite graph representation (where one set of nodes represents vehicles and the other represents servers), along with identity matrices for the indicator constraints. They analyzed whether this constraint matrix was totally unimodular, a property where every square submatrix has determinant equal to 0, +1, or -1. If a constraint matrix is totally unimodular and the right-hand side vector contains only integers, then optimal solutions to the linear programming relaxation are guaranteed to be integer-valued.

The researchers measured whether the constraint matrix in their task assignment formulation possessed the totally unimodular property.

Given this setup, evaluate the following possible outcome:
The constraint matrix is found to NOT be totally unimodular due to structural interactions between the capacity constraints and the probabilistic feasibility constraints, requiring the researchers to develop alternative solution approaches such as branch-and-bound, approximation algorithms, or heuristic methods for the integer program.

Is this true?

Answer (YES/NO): NO